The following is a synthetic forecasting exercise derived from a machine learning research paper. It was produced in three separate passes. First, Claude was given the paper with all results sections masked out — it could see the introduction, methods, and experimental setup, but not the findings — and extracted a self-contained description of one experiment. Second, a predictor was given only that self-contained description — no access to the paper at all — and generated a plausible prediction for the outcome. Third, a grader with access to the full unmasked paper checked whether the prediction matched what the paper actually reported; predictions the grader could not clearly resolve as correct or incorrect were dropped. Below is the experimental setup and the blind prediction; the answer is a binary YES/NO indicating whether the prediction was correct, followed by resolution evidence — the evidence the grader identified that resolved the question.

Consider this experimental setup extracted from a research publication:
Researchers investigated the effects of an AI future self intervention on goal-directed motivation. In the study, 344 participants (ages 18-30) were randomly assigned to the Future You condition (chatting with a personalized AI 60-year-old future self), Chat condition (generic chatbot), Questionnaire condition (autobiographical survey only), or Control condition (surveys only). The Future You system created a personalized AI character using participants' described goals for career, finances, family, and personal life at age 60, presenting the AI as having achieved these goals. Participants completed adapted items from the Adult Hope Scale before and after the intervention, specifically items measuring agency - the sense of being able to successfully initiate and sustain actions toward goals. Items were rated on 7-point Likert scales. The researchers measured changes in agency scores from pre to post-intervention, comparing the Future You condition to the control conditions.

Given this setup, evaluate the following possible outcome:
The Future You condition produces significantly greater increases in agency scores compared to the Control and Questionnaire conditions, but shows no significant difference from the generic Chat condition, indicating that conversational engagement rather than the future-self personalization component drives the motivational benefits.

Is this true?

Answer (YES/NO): NO